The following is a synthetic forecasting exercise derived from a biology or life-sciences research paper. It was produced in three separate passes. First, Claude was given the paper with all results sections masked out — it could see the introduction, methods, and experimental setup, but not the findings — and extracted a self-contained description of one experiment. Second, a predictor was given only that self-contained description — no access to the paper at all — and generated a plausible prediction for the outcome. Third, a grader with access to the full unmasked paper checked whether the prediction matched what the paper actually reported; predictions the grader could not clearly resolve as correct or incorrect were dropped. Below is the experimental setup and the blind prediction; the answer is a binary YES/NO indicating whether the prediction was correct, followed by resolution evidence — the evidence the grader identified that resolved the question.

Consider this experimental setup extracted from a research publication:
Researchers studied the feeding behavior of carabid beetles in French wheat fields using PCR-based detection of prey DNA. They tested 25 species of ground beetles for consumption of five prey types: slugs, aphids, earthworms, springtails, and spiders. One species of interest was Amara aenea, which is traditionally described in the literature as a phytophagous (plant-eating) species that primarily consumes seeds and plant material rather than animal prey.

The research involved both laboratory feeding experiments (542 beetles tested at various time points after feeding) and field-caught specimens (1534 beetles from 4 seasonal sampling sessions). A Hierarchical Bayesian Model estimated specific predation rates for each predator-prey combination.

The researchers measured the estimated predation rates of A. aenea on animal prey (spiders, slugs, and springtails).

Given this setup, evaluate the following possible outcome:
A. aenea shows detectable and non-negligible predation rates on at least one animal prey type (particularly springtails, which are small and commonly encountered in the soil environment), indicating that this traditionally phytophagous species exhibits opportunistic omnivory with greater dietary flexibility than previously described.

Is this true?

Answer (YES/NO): YES